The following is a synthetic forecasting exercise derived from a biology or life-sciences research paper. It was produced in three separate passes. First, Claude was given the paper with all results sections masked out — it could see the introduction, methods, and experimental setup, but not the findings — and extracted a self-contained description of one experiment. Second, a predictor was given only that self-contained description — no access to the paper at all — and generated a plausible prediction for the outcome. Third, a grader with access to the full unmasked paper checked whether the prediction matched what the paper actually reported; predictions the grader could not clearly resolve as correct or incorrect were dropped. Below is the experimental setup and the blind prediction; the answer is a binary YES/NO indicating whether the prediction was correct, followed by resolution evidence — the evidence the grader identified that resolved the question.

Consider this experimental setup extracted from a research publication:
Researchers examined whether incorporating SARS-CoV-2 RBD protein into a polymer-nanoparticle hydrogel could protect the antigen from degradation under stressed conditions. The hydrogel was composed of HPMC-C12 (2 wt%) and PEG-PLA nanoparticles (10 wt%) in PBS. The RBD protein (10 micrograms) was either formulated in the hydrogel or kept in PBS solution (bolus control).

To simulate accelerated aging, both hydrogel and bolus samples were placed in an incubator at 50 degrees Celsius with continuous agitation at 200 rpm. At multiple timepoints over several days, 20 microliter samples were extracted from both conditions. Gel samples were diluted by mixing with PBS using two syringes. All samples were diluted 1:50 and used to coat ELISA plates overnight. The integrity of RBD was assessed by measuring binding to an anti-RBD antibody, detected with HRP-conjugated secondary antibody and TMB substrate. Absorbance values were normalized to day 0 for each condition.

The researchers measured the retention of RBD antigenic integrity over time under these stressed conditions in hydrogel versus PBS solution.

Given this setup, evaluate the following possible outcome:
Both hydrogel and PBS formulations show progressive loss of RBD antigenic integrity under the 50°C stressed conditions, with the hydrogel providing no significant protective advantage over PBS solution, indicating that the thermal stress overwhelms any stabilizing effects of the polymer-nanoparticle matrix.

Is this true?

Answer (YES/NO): NO